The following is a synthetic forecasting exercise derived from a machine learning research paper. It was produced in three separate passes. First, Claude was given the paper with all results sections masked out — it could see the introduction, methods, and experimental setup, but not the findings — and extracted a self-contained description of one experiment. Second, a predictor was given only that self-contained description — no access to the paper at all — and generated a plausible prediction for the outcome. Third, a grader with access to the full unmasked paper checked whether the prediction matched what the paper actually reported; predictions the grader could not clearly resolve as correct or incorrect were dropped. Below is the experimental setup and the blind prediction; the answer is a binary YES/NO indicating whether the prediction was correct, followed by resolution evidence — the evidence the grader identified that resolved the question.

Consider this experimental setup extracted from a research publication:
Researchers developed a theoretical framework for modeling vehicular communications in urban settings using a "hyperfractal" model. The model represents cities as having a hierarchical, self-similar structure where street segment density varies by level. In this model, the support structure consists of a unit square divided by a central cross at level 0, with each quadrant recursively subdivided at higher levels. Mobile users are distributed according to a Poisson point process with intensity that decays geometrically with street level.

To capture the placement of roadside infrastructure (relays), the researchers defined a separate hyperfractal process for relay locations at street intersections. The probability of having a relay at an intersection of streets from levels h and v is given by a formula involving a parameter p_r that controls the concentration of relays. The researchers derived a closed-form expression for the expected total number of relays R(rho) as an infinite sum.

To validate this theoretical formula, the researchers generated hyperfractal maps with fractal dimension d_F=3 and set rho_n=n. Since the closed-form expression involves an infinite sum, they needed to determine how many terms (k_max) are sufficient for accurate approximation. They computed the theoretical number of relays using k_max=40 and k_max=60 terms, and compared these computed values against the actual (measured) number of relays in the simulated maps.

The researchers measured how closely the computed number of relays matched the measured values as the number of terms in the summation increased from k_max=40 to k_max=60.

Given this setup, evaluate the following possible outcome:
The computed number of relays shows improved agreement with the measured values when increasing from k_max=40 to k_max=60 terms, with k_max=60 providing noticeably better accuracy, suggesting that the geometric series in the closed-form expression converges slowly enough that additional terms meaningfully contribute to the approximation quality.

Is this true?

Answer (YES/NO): YES